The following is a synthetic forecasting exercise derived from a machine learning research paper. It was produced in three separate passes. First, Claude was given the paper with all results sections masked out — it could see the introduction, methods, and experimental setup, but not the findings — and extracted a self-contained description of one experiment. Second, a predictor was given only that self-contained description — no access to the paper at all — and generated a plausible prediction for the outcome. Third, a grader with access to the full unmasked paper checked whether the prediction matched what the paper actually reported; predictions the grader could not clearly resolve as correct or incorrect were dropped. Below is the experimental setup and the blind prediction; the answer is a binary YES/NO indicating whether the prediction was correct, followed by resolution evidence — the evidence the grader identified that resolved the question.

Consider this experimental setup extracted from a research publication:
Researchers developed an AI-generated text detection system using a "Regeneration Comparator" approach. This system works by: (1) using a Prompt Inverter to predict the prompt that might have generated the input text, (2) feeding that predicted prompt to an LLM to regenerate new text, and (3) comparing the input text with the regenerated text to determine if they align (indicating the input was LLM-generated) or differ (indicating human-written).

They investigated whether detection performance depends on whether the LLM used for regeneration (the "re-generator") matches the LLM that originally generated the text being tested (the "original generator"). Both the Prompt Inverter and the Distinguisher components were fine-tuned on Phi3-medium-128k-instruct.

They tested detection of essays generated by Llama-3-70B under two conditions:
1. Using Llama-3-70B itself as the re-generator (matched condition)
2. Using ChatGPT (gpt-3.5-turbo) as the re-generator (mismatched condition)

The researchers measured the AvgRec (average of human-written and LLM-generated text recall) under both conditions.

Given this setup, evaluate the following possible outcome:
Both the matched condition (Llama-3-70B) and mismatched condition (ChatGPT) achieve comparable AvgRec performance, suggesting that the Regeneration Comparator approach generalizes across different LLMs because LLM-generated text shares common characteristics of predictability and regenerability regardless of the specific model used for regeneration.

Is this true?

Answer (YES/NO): YES